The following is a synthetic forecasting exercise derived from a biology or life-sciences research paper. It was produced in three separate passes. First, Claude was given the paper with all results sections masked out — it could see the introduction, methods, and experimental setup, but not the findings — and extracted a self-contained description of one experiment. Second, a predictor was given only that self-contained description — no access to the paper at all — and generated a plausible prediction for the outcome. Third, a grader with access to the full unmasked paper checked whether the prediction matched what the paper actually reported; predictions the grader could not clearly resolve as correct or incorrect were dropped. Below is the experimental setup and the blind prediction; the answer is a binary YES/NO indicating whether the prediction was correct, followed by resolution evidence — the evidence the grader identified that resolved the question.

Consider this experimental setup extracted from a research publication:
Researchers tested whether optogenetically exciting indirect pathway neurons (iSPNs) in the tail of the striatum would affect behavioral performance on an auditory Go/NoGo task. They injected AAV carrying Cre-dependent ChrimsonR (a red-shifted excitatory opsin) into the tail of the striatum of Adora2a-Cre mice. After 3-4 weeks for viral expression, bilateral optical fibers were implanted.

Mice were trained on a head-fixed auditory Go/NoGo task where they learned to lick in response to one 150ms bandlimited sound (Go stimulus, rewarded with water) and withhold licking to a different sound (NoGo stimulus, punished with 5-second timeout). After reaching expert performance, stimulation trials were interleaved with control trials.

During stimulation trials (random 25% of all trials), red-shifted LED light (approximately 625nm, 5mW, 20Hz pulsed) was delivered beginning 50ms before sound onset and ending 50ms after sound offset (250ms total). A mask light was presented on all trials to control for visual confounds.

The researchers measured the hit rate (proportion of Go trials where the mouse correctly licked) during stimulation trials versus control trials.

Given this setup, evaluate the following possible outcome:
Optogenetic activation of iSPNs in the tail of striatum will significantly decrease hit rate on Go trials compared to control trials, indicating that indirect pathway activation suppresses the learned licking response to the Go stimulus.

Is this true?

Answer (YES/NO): YES